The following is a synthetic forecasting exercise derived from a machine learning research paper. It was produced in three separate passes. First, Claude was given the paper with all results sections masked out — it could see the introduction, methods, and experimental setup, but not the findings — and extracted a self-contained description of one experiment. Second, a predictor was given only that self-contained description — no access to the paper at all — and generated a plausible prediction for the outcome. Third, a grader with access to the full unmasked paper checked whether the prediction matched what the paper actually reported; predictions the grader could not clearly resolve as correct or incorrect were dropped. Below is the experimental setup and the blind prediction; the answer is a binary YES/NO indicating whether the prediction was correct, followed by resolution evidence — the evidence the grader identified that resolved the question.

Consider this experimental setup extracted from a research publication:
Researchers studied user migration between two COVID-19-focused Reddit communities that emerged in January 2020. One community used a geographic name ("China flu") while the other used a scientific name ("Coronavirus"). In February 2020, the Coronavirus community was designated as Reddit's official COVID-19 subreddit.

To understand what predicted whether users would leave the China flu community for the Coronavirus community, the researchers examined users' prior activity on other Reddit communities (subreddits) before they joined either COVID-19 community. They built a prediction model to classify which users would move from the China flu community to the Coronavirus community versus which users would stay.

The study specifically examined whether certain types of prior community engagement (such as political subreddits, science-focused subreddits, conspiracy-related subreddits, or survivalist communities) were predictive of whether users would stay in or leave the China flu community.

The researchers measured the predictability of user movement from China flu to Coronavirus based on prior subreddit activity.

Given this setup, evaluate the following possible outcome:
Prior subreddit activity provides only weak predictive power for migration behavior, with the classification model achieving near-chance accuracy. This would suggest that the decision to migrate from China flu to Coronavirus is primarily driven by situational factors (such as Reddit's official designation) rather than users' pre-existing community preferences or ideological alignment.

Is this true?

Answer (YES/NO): NO